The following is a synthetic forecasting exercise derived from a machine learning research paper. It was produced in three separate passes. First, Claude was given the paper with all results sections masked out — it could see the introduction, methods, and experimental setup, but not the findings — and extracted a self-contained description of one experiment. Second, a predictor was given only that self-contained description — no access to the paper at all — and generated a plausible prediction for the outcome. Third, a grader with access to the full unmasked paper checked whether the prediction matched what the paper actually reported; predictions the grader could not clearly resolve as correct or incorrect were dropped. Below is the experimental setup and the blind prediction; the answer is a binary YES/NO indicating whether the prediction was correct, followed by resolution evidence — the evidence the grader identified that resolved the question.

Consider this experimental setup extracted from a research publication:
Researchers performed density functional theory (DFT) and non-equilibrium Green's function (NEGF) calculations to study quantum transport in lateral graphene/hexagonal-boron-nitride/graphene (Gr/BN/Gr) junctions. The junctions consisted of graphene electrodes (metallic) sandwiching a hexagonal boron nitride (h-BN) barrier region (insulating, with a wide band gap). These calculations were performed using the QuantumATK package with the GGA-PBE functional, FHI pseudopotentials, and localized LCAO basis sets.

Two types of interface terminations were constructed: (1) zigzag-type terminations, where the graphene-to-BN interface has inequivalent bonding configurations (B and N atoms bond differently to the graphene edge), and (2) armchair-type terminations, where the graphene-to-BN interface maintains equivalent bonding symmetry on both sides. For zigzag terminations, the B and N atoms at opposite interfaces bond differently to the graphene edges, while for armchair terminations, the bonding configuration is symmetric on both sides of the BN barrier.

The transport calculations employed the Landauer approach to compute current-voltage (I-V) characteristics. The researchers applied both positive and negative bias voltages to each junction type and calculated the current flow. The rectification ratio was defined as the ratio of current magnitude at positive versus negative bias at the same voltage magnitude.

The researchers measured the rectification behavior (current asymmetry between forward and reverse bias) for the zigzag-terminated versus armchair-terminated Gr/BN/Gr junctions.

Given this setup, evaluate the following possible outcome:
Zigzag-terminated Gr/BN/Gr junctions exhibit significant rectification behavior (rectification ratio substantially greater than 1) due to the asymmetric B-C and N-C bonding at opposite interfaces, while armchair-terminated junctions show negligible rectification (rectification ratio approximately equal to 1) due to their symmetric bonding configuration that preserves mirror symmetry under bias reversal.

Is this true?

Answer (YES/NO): YES